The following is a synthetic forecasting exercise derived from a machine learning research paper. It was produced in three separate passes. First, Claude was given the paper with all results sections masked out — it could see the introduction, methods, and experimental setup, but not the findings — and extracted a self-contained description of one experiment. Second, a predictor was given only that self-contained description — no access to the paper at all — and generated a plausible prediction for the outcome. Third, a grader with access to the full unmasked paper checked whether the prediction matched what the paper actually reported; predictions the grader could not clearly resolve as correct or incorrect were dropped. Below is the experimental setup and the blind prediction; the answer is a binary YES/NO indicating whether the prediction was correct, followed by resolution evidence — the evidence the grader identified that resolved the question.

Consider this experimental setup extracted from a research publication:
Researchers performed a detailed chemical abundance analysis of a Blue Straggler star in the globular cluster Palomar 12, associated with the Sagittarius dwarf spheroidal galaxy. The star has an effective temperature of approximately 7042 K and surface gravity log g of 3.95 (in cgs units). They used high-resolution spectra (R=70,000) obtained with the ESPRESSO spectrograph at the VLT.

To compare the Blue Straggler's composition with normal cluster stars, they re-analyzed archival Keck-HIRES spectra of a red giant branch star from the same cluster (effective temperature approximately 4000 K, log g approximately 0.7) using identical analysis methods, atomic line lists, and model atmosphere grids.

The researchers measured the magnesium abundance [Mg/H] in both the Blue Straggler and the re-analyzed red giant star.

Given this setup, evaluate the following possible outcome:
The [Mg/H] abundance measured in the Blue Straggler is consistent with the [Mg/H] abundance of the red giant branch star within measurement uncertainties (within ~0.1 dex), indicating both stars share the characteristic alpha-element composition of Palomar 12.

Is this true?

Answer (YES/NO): NO